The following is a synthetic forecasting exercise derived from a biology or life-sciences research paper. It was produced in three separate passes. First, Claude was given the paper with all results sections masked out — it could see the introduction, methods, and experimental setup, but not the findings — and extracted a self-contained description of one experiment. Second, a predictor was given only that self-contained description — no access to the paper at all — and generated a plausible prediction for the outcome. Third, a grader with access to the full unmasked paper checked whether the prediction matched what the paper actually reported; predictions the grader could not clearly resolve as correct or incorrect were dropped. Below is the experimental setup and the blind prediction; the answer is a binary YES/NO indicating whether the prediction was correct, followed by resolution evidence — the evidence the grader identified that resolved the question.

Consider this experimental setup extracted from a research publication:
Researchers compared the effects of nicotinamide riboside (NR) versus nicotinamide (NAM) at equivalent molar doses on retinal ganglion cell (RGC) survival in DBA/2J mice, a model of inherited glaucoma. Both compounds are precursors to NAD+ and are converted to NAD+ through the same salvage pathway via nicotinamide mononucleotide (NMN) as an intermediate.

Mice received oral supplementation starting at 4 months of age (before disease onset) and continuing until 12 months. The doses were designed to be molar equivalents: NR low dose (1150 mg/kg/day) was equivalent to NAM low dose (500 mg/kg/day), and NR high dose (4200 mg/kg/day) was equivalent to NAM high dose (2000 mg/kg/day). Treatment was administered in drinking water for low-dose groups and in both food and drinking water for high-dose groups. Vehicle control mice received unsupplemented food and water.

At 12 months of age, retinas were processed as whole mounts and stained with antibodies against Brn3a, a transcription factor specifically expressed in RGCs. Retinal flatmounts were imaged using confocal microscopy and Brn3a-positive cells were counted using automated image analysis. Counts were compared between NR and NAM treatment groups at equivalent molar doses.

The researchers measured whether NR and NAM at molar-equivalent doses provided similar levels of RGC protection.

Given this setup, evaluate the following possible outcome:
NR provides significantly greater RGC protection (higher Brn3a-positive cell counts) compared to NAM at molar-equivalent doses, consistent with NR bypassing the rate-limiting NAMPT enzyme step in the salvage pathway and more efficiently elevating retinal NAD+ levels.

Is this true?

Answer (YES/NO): YES